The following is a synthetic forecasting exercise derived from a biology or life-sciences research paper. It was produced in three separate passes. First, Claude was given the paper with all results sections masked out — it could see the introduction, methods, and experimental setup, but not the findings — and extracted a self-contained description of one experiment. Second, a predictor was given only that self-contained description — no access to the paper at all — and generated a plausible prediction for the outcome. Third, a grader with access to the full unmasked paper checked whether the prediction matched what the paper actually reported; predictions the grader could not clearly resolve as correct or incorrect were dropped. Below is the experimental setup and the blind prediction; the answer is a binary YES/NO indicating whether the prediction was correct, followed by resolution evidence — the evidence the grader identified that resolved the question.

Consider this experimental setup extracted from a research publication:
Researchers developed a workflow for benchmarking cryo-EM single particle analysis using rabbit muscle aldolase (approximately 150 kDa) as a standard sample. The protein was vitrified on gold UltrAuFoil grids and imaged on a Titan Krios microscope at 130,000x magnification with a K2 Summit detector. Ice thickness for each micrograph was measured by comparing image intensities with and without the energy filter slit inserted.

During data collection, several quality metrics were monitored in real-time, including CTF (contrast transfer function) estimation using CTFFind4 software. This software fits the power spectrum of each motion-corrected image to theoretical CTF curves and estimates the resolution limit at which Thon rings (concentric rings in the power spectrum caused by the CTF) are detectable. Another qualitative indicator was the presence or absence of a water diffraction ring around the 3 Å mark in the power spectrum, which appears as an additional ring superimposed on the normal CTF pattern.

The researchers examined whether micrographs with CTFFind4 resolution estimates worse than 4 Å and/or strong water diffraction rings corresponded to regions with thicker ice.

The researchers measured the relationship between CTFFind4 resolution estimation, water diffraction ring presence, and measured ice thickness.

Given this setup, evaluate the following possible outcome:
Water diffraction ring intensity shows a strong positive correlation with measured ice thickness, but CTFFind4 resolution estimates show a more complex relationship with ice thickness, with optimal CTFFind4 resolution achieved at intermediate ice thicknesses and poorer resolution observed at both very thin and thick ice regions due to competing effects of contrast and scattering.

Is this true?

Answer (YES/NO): NO